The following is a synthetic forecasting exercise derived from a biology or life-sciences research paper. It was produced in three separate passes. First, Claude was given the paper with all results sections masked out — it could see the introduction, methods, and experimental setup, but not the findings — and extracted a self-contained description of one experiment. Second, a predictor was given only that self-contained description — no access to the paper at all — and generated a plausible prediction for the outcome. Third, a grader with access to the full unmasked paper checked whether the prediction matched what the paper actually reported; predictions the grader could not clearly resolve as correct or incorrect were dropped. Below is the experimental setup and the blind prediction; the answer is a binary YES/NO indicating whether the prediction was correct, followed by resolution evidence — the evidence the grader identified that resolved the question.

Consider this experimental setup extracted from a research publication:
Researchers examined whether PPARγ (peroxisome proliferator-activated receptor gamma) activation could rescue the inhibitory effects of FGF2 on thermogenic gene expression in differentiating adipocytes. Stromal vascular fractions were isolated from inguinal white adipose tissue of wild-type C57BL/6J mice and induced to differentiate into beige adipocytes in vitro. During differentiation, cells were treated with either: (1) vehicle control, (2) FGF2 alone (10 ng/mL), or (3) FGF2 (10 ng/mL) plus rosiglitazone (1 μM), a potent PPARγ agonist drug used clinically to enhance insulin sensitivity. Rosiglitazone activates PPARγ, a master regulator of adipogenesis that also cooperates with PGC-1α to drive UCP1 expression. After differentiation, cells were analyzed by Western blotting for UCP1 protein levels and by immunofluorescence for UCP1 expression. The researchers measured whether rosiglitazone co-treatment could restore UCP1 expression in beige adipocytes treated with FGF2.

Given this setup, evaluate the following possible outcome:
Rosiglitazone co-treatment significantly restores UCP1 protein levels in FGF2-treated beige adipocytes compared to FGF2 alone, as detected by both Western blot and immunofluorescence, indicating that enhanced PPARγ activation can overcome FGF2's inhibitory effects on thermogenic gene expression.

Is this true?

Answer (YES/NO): NO